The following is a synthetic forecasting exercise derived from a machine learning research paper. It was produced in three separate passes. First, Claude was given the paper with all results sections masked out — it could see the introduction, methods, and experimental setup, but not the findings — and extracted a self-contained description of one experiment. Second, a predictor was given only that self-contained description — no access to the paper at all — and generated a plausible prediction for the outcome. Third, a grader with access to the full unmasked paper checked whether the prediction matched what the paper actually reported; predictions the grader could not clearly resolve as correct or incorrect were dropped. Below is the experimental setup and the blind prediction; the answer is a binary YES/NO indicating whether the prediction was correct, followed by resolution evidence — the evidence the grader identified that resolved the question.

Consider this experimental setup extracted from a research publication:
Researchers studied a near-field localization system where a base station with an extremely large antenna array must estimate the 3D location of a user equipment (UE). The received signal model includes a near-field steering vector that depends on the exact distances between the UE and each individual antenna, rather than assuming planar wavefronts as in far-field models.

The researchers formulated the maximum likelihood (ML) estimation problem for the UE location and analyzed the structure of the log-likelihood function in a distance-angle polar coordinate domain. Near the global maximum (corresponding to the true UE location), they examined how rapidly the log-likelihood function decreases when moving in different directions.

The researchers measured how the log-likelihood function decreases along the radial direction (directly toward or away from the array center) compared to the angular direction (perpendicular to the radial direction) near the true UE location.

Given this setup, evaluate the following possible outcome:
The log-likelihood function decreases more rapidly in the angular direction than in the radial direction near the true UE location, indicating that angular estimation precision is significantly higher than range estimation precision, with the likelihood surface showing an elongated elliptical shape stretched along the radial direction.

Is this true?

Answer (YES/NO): YES